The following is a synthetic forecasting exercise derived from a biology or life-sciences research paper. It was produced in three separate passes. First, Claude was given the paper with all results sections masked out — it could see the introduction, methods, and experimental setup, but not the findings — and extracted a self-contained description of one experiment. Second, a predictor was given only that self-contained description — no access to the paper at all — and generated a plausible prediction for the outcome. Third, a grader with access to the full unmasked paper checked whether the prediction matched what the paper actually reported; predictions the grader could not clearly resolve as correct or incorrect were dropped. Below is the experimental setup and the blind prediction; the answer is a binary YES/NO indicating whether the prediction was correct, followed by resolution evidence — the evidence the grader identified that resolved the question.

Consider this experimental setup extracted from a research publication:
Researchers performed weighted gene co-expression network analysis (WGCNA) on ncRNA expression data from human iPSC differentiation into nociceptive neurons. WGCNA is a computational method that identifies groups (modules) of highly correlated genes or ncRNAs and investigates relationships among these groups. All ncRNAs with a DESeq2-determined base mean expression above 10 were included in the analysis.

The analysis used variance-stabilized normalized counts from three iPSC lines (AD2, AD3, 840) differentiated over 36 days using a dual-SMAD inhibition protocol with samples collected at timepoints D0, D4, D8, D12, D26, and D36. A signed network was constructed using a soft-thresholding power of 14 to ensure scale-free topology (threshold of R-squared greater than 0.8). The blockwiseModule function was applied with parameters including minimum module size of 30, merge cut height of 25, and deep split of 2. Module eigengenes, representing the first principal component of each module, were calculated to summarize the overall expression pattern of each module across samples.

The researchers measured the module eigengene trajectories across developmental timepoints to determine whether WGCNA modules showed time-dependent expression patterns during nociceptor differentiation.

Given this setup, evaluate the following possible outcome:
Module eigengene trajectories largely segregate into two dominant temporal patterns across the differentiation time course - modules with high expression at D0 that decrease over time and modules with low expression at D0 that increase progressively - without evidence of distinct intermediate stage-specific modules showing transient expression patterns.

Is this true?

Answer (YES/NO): NO